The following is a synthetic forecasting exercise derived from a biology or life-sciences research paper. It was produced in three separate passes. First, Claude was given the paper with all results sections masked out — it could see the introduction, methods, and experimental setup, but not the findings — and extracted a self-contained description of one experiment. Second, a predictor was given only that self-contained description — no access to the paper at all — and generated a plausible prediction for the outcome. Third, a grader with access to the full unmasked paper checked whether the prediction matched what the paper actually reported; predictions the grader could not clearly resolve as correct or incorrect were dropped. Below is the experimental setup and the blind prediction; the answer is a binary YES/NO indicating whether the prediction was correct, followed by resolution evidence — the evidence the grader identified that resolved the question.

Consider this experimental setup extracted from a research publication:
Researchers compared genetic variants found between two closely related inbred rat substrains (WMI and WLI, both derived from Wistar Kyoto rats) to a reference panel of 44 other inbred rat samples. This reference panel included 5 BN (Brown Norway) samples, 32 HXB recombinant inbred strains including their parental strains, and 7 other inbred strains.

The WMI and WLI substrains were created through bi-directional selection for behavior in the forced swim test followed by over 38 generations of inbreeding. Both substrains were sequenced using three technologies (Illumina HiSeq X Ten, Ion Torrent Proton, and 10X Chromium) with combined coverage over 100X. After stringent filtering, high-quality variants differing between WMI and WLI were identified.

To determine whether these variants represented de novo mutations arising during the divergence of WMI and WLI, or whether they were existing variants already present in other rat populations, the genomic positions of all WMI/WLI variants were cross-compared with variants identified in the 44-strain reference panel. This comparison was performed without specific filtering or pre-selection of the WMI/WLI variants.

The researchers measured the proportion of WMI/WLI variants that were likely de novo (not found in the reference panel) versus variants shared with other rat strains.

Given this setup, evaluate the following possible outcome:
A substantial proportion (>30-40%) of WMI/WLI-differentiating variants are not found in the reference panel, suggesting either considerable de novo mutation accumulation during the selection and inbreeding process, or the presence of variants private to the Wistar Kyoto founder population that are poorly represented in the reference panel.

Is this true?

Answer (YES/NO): YES